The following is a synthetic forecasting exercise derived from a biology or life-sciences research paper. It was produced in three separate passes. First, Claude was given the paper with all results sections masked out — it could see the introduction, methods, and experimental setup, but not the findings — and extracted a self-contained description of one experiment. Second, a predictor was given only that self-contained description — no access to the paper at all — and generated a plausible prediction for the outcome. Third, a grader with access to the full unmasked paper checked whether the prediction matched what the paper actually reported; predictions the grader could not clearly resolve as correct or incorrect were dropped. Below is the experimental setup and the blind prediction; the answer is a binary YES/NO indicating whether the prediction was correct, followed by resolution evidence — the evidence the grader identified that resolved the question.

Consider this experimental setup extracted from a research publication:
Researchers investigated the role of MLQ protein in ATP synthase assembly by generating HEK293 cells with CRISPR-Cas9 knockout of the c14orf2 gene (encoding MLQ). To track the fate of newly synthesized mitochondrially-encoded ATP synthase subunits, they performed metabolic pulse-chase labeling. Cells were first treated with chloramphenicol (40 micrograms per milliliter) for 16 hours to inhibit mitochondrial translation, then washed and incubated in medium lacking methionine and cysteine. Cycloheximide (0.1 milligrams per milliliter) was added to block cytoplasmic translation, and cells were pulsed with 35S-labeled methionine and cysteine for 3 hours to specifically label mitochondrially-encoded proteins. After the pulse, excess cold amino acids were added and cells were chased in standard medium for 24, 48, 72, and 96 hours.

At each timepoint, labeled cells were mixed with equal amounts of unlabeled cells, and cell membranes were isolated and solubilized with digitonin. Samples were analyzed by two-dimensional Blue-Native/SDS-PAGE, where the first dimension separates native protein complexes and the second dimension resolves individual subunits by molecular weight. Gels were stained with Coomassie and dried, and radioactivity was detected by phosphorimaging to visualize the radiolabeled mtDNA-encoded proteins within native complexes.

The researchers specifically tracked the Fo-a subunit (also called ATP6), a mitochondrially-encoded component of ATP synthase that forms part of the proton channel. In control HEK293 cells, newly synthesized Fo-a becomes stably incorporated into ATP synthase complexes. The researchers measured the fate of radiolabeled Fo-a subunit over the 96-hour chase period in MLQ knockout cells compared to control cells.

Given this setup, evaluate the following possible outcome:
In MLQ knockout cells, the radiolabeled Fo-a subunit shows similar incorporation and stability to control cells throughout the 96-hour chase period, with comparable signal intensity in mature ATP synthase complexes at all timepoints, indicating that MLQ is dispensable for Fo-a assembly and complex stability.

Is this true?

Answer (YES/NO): NO